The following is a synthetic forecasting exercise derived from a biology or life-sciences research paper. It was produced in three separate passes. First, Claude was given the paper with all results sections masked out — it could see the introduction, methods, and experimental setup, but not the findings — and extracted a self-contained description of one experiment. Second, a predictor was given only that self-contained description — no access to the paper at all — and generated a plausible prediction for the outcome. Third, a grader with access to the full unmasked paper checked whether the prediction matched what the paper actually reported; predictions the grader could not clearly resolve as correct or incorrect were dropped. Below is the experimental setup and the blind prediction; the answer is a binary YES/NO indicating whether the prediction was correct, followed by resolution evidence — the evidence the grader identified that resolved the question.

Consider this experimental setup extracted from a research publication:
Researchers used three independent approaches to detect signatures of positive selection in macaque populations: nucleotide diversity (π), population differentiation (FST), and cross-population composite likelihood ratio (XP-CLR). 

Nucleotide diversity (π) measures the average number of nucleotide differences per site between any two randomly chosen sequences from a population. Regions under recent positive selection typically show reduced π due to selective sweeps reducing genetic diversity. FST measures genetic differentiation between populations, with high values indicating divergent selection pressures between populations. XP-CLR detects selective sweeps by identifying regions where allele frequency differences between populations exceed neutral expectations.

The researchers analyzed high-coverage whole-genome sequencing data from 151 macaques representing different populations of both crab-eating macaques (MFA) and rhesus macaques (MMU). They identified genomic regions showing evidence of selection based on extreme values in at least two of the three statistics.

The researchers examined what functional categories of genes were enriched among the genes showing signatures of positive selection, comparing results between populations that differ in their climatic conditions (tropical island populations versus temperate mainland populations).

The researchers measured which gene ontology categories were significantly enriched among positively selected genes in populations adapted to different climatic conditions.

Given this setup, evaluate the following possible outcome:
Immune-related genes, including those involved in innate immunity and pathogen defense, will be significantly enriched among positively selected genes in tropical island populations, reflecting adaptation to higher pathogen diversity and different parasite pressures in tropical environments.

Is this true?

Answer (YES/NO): NO